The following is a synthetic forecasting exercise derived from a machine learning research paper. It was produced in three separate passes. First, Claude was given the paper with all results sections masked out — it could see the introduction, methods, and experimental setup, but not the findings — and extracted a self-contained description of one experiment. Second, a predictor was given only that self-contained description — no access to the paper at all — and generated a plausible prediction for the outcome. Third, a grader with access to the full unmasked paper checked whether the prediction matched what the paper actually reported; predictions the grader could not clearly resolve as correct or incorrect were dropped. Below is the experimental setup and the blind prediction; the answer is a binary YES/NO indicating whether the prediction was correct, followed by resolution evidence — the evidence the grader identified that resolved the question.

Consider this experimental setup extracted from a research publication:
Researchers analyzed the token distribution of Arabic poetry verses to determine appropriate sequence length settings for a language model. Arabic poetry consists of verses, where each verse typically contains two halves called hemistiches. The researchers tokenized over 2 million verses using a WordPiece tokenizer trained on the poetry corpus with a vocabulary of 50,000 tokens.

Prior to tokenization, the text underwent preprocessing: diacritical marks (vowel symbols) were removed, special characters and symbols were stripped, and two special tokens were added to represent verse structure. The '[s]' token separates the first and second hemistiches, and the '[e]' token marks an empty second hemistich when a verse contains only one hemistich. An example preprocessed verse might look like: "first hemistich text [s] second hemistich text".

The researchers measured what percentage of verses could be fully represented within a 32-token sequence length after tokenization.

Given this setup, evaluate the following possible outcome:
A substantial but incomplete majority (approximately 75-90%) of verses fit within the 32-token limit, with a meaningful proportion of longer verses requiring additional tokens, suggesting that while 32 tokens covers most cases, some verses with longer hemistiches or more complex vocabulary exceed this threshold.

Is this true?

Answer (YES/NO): NO